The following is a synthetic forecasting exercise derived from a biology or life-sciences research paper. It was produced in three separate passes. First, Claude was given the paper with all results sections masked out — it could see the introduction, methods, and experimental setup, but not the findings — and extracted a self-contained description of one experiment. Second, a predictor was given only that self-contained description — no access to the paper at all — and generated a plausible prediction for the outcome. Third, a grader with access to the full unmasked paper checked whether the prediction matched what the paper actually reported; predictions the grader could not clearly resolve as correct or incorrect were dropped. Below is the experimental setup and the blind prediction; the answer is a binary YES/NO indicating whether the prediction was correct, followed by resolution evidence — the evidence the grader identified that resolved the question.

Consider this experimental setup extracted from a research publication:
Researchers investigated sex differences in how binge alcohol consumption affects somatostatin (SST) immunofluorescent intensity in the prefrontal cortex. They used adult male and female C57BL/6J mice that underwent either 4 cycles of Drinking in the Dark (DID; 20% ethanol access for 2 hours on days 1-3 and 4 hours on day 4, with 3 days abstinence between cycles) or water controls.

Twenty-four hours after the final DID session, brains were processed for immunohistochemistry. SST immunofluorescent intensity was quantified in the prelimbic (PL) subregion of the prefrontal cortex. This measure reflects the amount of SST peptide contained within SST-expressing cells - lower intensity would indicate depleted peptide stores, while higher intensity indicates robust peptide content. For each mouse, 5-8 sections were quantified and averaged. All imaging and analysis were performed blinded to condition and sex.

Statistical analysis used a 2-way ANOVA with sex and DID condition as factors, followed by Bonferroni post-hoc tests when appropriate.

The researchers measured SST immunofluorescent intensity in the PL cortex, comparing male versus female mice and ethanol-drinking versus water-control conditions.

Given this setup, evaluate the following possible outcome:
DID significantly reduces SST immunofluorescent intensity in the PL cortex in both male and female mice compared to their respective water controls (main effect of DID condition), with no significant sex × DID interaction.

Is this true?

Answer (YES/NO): NO